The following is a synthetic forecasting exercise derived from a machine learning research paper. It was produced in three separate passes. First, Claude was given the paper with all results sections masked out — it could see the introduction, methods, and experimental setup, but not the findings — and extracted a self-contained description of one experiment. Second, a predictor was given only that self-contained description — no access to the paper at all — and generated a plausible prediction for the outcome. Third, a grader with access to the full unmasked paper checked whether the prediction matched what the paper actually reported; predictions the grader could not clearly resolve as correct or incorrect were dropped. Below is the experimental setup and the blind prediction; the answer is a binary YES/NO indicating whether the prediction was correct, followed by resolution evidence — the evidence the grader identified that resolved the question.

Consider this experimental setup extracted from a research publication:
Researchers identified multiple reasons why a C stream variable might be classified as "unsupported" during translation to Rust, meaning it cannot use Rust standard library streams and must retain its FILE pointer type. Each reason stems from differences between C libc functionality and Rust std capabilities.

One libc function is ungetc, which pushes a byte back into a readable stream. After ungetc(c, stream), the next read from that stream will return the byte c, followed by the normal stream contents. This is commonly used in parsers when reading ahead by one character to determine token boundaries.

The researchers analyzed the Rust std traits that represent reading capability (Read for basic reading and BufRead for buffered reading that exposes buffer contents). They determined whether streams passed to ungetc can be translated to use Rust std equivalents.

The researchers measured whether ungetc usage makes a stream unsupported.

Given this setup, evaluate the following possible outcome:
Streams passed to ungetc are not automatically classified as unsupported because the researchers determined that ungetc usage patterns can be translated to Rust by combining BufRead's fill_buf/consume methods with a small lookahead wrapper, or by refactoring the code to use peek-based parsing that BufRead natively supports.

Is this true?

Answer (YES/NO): NO